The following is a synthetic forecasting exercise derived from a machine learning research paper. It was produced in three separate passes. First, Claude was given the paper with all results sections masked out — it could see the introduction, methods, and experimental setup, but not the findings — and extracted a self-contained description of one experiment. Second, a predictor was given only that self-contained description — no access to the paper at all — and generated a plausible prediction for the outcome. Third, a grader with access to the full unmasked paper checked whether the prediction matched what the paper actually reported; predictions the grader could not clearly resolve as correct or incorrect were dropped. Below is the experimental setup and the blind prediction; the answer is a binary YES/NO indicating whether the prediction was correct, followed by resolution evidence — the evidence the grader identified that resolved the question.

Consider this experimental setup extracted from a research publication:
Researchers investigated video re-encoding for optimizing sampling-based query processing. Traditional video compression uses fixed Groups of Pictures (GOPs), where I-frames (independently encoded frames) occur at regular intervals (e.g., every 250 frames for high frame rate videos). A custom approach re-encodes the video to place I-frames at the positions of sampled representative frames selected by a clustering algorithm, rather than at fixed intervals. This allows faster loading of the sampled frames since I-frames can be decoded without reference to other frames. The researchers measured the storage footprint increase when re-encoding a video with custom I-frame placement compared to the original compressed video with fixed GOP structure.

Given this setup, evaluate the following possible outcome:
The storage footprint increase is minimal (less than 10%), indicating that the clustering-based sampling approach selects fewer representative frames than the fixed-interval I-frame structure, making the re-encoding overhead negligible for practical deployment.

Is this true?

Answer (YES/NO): NO